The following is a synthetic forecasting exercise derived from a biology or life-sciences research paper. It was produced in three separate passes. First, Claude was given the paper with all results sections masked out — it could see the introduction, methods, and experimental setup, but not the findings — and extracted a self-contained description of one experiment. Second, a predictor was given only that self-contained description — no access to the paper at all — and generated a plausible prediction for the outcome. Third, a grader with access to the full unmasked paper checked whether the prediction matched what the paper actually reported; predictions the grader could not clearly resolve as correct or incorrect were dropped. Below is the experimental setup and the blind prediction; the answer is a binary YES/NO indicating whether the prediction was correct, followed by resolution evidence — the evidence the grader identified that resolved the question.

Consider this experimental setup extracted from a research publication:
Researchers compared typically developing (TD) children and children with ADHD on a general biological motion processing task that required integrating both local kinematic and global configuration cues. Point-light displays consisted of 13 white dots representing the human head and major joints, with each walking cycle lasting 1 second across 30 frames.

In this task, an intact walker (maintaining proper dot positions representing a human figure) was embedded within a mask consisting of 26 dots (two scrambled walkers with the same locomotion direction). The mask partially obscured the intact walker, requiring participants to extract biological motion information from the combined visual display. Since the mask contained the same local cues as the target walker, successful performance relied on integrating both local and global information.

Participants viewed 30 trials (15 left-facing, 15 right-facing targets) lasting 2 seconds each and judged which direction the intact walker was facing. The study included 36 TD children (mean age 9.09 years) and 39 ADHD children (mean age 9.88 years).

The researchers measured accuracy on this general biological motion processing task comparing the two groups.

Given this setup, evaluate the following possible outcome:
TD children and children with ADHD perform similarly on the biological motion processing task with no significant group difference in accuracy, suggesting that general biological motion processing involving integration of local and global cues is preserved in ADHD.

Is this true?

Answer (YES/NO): NO